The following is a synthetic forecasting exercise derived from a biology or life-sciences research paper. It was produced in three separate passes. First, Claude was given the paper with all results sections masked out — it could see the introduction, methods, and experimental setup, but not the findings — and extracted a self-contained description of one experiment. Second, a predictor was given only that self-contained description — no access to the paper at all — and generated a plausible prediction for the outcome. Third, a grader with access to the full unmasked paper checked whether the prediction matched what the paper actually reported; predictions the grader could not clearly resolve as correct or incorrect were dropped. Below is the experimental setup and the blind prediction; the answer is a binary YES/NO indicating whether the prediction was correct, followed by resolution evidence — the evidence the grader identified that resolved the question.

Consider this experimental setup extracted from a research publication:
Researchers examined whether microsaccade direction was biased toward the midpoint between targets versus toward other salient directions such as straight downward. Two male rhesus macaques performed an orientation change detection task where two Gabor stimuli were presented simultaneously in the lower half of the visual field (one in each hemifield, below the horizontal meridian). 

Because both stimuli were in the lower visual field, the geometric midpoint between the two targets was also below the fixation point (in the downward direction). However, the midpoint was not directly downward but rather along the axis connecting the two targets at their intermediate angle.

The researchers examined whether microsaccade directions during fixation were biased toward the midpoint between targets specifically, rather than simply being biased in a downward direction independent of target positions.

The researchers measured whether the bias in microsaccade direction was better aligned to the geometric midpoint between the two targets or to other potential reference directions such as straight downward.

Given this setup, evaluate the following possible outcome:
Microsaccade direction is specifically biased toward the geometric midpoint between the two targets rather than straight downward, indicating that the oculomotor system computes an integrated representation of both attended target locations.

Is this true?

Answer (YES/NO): YES